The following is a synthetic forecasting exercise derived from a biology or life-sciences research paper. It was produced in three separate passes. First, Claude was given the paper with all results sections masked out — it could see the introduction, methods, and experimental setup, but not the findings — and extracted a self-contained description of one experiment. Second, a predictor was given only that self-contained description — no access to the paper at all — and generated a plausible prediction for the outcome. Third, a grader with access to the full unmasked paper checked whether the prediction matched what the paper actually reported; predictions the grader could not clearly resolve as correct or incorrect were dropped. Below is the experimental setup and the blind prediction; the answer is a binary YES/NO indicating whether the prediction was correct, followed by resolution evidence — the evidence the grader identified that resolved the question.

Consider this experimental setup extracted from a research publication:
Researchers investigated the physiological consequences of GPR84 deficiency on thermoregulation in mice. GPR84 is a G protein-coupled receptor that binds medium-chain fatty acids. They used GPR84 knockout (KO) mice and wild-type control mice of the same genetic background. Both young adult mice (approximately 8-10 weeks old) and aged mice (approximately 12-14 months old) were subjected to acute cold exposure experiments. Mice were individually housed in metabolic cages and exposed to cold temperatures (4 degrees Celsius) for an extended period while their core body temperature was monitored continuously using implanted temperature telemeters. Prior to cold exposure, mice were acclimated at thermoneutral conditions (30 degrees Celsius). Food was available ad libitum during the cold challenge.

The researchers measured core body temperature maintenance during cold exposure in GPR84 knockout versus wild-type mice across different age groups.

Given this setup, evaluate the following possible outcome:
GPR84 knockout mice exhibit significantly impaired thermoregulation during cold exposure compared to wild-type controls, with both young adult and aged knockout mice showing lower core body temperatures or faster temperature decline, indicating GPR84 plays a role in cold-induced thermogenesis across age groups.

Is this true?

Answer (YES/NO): NO